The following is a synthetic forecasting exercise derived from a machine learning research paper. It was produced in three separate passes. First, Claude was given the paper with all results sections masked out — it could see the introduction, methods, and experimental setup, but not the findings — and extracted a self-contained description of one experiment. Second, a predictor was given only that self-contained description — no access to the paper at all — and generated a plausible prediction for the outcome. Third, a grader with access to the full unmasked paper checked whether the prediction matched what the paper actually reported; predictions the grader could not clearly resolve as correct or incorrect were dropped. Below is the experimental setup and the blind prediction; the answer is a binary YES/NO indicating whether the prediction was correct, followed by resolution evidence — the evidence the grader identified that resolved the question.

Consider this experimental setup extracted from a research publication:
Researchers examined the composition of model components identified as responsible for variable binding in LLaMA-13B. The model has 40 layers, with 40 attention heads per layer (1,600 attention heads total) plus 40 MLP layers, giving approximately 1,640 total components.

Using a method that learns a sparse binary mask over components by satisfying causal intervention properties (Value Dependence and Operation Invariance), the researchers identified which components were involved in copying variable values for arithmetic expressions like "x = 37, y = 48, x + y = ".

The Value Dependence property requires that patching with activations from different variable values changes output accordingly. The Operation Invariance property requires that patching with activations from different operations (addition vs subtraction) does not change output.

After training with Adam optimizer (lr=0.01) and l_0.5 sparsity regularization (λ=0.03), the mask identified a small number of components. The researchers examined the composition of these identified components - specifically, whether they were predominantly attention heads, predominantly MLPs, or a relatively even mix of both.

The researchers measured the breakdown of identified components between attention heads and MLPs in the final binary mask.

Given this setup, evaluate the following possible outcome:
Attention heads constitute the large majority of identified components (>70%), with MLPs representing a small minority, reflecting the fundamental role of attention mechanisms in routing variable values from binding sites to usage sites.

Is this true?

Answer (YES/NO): YES